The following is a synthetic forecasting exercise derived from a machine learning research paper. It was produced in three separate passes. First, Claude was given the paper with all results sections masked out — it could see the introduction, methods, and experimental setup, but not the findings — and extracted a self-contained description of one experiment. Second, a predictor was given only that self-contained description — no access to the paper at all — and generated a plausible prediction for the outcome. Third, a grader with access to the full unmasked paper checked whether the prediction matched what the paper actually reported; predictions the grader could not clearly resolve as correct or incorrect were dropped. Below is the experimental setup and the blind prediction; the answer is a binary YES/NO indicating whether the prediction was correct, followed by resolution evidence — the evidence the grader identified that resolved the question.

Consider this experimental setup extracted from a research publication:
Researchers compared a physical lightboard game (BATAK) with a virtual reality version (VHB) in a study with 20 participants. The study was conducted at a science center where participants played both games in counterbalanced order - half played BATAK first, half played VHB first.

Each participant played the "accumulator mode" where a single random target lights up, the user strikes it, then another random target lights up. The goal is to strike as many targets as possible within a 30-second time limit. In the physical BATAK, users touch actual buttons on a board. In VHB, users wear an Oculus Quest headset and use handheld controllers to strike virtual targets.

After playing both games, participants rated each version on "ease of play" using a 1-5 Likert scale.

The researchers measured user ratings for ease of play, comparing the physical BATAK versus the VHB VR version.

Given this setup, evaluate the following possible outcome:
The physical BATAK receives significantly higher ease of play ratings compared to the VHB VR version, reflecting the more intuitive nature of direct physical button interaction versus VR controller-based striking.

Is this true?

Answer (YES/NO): YES